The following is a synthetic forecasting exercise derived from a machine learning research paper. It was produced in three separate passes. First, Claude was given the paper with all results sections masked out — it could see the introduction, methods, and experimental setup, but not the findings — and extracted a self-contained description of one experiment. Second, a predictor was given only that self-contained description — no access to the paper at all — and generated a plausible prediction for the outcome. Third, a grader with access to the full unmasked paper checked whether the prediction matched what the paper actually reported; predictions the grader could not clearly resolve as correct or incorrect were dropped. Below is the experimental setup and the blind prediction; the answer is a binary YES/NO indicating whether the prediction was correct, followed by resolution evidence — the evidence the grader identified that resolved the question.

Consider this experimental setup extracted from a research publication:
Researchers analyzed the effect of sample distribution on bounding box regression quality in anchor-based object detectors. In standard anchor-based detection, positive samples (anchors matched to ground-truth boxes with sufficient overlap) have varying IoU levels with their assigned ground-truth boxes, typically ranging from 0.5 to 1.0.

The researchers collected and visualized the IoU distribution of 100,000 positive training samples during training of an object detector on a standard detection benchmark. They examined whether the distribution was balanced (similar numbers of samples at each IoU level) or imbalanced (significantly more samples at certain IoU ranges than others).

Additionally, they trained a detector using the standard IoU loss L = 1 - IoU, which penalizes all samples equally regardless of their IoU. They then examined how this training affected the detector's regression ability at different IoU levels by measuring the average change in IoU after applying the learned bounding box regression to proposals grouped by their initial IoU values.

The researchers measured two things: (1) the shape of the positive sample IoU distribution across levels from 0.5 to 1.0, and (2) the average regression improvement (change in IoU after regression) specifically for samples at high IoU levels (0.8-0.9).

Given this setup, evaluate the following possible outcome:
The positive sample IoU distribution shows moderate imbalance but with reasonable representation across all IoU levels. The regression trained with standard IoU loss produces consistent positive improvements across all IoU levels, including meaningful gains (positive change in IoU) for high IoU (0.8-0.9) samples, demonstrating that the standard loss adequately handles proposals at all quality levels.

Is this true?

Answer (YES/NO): NO